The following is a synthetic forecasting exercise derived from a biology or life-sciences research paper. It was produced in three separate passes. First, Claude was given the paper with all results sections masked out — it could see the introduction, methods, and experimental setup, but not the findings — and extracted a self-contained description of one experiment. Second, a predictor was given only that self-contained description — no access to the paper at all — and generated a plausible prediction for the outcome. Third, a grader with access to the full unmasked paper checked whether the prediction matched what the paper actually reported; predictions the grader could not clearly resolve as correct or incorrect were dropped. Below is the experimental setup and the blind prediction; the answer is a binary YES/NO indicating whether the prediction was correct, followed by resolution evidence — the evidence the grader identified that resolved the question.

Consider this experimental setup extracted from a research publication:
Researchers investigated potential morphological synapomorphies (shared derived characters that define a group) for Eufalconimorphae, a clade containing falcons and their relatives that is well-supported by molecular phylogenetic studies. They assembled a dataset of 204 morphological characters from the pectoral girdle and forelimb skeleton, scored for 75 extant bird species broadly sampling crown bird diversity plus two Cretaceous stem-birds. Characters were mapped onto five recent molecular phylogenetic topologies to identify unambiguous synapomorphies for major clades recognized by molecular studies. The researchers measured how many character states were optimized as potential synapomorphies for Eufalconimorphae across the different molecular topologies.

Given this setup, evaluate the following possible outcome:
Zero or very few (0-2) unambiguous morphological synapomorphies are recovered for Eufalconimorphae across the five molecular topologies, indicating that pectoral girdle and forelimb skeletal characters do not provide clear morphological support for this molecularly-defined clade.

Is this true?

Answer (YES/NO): YES